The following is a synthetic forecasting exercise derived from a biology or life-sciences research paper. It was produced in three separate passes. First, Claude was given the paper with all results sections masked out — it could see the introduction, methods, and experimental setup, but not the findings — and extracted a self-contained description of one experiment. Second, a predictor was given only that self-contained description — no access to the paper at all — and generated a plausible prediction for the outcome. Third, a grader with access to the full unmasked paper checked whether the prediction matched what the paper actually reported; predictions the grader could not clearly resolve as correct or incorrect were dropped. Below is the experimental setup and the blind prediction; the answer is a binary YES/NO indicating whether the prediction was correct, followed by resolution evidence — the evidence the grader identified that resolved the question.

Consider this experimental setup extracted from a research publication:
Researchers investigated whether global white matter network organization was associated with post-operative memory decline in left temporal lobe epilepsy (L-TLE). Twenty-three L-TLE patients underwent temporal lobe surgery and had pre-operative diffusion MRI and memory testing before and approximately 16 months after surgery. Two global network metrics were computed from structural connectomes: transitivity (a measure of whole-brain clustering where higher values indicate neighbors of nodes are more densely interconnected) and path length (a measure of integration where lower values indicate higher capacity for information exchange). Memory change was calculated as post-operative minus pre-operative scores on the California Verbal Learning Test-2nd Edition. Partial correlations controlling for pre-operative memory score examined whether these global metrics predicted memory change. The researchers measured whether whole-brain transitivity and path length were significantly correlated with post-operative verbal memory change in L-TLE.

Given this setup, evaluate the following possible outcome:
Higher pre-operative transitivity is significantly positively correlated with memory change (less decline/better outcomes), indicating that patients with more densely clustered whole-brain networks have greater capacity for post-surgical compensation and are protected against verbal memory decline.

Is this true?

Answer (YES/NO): NO